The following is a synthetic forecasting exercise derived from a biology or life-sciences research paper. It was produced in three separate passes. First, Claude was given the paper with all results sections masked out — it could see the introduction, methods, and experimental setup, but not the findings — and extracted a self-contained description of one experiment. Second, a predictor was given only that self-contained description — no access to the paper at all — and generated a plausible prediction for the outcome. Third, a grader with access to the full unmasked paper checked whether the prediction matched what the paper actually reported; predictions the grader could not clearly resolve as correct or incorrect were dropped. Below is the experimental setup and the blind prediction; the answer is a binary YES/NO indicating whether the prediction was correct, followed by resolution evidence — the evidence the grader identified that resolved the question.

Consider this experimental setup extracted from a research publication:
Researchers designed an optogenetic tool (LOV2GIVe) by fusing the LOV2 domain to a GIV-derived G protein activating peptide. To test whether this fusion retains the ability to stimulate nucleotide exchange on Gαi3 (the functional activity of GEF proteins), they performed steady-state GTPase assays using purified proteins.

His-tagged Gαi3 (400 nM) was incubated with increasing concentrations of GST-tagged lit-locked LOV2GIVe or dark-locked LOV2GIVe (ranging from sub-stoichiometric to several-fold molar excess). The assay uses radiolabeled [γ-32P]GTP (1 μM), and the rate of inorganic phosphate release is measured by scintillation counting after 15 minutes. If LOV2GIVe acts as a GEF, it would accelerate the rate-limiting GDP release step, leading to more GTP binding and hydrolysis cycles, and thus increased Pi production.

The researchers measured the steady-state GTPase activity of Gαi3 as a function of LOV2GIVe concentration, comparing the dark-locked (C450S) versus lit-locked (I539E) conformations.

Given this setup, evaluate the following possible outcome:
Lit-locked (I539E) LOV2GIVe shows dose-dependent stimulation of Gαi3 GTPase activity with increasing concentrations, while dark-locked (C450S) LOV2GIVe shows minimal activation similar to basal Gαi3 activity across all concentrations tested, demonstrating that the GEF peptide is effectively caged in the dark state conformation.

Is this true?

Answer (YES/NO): YES